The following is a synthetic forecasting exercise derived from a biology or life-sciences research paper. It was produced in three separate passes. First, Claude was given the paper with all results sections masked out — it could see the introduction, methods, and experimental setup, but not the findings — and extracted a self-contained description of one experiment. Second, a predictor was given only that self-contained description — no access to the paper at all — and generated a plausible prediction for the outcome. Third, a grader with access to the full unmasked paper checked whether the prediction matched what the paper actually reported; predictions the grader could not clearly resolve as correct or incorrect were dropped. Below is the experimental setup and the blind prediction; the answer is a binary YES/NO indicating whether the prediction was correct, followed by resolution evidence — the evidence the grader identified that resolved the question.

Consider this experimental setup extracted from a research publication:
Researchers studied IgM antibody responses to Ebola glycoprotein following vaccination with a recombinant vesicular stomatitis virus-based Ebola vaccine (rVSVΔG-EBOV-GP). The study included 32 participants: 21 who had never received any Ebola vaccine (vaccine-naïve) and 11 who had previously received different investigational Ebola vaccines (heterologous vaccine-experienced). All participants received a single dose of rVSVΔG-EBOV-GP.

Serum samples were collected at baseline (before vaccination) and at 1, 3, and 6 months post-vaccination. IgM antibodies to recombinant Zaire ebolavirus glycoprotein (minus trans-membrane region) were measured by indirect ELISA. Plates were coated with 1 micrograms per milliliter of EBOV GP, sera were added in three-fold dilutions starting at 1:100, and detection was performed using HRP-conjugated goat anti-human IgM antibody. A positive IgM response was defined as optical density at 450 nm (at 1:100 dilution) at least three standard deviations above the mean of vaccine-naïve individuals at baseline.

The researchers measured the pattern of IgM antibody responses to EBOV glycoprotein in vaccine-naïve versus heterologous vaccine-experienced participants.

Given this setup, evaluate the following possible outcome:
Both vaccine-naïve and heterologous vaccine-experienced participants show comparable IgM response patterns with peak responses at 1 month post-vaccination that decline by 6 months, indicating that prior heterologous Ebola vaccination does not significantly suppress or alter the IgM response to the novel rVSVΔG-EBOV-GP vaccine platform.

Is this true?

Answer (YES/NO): NO